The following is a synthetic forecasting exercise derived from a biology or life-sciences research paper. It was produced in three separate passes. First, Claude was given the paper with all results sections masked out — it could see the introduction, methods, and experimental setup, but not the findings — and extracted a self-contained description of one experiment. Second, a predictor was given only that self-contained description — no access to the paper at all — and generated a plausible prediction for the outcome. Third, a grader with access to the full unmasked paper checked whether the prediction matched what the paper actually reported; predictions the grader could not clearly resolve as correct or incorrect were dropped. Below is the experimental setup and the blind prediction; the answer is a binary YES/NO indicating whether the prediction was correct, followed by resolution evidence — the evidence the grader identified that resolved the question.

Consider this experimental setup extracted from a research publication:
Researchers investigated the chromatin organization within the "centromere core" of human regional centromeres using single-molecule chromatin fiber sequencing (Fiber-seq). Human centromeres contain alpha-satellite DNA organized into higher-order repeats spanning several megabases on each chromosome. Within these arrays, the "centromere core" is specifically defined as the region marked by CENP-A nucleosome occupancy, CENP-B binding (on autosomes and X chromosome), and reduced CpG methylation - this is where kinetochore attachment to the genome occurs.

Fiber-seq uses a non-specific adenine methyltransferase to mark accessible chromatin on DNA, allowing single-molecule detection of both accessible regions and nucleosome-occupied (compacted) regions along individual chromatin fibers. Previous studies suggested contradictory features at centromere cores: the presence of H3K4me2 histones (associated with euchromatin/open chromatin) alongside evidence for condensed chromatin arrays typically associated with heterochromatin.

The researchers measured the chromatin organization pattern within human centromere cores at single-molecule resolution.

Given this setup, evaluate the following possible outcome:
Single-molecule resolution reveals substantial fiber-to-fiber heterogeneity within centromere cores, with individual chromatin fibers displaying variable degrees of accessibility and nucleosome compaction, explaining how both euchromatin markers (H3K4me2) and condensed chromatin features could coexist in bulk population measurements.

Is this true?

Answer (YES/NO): NO